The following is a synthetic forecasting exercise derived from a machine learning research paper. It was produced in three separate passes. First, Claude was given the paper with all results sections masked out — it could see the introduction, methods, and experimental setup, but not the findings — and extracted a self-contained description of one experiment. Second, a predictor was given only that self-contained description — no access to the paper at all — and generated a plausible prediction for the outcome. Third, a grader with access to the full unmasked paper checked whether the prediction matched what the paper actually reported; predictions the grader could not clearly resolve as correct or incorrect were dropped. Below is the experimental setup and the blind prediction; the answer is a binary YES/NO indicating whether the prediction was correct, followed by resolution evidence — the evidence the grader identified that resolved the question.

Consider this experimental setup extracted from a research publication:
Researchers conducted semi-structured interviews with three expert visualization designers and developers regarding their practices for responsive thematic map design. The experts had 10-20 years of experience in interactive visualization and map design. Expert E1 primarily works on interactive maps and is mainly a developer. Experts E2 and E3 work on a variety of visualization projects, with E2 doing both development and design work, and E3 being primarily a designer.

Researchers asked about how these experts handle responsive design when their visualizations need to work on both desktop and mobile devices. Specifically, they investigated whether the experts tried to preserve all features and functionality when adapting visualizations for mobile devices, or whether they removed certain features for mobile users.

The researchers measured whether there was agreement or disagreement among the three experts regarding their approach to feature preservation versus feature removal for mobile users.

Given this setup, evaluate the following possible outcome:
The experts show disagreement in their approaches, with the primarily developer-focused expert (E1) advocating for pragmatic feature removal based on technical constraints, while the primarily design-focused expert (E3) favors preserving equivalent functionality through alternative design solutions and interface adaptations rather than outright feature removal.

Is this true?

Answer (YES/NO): NO